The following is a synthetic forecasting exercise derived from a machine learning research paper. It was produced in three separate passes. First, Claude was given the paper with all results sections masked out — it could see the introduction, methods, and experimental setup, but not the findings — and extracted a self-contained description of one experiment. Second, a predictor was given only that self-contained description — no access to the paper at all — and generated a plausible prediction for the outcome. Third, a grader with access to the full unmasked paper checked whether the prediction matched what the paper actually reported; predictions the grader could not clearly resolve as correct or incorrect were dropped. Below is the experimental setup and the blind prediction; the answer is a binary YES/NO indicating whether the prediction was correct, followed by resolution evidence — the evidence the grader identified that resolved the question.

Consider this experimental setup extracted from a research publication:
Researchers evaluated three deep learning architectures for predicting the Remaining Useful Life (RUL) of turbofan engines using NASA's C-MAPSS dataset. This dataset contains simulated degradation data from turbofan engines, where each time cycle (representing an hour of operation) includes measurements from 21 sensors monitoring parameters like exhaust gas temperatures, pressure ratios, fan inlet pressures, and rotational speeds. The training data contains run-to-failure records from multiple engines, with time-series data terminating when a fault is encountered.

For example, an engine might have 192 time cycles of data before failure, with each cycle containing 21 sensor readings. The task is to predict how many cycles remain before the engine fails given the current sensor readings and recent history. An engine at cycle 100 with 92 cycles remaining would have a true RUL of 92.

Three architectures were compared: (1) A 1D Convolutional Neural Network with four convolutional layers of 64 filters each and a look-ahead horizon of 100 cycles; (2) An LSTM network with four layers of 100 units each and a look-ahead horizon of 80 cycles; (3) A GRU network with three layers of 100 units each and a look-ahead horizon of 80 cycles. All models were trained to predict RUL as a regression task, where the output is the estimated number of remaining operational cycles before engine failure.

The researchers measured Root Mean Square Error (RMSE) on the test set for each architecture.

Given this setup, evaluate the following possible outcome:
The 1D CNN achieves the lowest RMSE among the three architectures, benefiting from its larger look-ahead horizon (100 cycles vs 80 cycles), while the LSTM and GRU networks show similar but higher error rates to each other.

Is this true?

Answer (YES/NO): NO